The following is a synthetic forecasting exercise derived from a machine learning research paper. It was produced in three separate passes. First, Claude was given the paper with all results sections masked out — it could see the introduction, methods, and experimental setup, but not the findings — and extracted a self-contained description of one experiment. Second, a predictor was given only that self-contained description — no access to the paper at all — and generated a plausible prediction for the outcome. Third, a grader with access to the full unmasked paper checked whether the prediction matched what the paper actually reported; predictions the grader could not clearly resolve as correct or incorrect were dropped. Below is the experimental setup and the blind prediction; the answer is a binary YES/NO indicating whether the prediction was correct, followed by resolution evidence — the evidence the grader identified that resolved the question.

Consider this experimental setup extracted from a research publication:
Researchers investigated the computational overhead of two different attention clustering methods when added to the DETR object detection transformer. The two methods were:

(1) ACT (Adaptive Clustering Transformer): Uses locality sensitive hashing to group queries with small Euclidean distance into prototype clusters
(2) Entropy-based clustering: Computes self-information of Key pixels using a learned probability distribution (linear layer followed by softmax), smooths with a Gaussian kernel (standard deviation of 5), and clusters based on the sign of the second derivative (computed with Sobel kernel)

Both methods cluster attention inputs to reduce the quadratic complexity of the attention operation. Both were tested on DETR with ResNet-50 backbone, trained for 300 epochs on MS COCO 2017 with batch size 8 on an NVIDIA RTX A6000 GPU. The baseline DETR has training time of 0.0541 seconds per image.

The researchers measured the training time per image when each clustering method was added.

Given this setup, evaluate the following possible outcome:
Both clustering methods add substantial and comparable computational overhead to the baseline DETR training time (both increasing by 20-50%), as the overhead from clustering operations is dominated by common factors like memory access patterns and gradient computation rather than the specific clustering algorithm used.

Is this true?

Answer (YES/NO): NO